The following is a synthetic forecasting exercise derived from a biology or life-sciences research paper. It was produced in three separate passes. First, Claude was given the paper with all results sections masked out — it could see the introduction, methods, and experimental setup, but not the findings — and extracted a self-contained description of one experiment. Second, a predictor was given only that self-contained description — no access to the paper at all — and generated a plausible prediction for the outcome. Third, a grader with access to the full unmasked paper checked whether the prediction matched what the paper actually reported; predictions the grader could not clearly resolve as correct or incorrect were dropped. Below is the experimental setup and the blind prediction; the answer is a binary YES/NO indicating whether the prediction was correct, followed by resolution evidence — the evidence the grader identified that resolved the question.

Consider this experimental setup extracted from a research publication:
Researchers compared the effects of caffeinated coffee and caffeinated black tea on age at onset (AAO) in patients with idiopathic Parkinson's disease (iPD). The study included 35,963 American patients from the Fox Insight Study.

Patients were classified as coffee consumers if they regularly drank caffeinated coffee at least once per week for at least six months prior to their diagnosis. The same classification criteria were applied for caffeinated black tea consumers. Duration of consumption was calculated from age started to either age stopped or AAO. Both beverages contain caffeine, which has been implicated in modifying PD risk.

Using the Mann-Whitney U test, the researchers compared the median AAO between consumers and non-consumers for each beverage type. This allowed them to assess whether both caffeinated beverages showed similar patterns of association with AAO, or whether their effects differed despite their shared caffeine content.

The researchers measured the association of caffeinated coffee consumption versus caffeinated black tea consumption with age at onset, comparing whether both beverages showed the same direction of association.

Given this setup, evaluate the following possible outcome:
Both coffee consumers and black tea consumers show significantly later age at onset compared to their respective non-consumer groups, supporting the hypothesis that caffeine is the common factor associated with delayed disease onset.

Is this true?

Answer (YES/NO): NO